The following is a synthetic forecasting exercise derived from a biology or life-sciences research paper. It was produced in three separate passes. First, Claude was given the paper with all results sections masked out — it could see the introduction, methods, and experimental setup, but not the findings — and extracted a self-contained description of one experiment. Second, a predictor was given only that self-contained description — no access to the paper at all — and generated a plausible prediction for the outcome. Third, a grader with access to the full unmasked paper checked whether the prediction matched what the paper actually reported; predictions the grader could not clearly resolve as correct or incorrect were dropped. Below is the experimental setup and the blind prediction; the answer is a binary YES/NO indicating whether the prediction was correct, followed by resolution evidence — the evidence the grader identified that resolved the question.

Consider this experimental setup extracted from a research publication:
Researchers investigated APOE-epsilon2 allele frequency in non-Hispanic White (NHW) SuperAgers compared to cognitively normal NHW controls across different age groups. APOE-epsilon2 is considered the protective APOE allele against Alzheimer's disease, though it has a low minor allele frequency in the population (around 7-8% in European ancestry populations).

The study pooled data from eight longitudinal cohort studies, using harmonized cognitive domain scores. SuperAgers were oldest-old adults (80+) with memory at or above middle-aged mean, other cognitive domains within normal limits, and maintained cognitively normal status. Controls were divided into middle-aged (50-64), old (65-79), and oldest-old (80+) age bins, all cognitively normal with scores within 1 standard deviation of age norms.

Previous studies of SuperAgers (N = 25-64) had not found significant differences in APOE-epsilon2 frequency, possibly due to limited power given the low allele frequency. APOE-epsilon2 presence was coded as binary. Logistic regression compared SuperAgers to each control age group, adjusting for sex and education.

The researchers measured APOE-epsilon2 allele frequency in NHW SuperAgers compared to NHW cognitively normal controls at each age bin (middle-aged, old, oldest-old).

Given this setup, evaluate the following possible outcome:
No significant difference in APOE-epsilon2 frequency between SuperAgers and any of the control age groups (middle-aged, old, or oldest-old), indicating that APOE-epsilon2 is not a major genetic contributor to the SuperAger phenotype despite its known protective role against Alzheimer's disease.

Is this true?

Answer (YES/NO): NO